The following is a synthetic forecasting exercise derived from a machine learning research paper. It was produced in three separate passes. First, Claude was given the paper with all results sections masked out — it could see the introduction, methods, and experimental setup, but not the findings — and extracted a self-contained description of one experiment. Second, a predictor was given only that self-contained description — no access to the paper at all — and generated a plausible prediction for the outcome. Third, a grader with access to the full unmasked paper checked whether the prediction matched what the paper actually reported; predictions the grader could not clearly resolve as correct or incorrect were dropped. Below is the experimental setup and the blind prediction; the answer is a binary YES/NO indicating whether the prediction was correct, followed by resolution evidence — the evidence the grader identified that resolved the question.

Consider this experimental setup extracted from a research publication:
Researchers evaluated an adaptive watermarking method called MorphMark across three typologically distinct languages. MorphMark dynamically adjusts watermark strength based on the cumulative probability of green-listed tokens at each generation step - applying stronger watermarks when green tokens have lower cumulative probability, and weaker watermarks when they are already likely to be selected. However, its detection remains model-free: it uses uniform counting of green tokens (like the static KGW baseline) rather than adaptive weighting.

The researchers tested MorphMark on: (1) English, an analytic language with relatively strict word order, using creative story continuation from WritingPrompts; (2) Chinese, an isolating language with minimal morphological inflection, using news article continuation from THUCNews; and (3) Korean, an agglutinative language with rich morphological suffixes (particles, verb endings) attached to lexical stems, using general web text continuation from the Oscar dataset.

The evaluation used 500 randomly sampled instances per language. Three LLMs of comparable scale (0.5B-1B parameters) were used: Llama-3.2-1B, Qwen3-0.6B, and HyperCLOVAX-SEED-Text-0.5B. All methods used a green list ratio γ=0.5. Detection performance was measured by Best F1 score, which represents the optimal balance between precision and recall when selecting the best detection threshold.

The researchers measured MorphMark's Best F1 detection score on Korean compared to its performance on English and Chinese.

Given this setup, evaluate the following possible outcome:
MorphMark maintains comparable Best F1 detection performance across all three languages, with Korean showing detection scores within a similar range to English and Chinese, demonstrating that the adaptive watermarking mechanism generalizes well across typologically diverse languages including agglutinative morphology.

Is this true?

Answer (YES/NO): NO